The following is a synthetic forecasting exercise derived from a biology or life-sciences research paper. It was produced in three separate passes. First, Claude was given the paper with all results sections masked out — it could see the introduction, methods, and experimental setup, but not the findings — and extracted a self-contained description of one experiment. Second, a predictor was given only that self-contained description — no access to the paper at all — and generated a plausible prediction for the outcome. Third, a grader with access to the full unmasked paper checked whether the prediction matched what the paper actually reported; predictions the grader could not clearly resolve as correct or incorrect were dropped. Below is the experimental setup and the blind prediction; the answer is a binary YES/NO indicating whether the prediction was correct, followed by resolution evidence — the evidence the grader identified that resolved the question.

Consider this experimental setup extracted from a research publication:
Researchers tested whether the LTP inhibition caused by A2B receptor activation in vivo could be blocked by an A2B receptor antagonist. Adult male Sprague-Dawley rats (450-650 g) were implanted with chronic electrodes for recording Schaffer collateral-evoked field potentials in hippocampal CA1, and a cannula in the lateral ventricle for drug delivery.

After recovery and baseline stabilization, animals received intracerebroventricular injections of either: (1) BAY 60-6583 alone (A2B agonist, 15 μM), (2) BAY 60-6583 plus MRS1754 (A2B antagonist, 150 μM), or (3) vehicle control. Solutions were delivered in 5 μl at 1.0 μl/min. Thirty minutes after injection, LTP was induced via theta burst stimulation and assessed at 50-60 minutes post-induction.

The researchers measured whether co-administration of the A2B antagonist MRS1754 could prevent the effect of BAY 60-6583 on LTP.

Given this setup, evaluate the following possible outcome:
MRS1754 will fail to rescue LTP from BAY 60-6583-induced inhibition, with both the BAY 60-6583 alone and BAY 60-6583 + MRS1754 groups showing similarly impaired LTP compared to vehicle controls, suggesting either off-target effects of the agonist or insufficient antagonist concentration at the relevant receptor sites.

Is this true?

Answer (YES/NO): NO